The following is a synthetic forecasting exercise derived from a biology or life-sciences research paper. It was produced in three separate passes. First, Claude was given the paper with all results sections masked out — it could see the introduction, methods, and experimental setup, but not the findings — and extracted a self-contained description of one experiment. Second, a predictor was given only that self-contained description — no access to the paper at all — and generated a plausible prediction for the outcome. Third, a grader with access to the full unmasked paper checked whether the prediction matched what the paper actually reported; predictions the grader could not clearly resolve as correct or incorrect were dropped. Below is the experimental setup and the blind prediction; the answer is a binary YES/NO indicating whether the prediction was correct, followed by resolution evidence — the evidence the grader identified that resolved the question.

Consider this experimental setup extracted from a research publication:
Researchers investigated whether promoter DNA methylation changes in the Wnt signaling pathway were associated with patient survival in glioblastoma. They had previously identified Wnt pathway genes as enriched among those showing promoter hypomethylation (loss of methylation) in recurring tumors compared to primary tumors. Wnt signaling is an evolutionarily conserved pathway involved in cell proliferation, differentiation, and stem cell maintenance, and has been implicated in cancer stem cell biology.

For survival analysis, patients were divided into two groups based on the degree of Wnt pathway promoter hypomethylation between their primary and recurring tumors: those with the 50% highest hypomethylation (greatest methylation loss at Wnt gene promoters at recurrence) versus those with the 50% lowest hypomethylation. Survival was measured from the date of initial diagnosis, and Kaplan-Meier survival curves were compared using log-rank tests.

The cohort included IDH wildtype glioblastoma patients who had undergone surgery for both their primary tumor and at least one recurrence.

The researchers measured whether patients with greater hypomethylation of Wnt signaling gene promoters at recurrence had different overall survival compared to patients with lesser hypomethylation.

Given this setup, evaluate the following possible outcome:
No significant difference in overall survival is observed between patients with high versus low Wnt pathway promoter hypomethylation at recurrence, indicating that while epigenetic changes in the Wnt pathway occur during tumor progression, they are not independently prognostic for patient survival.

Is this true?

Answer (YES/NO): NO